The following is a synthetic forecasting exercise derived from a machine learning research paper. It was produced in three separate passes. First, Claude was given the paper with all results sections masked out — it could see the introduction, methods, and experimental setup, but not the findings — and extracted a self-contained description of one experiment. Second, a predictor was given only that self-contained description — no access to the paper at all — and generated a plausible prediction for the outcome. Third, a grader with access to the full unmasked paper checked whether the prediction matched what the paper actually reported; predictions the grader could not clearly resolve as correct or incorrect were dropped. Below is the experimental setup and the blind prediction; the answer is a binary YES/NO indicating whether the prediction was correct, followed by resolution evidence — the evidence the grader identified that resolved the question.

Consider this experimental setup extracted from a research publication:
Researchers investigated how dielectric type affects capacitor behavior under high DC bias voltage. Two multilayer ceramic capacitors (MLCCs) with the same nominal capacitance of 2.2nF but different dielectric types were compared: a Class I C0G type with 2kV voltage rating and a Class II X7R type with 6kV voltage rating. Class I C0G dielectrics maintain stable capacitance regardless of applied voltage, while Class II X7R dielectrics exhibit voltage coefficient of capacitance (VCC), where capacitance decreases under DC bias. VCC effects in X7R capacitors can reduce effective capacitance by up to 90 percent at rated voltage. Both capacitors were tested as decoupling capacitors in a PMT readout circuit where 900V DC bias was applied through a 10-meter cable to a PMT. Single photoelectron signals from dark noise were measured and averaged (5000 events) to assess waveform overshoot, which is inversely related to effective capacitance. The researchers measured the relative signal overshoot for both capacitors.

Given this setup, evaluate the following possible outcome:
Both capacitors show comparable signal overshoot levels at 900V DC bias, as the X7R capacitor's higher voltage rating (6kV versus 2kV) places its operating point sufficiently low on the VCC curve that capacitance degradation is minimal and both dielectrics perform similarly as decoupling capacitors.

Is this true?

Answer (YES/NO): NO